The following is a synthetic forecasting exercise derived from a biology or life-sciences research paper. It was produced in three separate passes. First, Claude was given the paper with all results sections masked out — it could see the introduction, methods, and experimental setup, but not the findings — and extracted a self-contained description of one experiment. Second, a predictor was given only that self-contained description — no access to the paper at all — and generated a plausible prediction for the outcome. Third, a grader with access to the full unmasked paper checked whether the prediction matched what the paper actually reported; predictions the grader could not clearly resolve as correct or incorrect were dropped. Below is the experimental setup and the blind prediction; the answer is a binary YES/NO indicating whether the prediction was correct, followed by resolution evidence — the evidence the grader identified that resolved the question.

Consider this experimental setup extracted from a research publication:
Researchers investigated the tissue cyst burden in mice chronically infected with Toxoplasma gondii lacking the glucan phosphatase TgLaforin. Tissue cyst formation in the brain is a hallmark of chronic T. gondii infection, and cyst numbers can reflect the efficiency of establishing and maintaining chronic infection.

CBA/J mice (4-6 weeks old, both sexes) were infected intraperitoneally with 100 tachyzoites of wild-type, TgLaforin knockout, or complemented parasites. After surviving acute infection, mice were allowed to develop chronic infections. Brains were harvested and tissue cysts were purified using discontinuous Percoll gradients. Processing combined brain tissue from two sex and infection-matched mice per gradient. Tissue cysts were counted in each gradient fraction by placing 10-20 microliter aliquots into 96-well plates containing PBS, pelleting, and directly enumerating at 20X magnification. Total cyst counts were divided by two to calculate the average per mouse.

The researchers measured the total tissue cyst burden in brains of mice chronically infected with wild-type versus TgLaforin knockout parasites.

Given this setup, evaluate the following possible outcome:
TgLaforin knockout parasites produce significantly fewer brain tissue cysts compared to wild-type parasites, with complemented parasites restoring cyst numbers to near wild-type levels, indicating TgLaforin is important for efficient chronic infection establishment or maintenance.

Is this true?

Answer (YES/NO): YES